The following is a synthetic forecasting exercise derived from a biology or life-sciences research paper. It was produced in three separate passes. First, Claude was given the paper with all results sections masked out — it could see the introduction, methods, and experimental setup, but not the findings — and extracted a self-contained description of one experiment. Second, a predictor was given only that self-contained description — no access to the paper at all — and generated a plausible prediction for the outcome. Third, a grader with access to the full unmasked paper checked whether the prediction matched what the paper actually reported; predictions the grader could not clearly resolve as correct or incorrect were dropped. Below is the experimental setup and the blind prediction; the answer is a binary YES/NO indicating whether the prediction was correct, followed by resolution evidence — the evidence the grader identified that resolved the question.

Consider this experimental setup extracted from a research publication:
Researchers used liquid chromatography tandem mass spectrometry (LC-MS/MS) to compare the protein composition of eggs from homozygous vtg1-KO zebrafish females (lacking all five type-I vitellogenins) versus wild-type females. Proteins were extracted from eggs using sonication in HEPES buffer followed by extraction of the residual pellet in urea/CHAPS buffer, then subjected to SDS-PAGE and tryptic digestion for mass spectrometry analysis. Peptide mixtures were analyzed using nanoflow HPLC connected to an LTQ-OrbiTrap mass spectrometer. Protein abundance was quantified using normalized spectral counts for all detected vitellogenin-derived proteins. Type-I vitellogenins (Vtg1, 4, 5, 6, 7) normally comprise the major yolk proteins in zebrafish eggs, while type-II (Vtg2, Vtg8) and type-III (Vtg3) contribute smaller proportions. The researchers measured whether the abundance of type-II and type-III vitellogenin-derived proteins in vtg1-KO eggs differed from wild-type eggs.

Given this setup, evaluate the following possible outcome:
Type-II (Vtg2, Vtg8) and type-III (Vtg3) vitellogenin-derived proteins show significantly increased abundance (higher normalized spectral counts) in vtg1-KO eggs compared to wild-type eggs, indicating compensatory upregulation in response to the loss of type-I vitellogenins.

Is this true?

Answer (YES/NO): NO